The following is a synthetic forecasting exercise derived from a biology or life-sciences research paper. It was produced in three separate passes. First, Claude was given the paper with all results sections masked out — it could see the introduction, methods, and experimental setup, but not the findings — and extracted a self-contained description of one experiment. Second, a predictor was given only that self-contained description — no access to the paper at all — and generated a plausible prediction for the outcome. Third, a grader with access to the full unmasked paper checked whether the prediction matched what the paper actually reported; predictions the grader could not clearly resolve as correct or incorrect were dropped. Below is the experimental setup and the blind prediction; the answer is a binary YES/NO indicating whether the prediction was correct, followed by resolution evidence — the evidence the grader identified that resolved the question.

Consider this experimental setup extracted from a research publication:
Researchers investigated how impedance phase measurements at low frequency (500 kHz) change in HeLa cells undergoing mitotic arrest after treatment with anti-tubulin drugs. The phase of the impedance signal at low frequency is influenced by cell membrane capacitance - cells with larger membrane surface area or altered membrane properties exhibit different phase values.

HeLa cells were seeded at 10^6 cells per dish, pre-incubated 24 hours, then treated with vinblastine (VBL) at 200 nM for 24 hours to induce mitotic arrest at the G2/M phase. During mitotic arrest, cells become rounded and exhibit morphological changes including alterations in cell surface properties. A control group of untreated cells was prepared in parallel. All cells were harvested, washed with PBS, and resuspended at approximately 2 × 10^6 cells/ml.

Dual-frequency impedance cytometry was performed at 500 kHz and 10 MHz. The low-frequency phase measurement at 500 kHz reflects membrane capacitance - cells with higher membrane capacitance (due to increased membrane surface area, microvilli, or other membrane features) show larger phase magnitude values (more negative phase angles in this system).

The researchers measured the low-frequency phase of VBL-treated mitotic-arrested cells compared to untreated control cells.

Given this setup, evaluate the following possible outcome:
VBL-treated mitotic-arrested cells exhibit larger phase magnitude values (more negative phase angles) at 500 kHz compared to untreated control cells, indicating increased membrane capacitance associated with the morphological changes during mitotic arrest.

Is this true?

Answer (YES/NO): YES